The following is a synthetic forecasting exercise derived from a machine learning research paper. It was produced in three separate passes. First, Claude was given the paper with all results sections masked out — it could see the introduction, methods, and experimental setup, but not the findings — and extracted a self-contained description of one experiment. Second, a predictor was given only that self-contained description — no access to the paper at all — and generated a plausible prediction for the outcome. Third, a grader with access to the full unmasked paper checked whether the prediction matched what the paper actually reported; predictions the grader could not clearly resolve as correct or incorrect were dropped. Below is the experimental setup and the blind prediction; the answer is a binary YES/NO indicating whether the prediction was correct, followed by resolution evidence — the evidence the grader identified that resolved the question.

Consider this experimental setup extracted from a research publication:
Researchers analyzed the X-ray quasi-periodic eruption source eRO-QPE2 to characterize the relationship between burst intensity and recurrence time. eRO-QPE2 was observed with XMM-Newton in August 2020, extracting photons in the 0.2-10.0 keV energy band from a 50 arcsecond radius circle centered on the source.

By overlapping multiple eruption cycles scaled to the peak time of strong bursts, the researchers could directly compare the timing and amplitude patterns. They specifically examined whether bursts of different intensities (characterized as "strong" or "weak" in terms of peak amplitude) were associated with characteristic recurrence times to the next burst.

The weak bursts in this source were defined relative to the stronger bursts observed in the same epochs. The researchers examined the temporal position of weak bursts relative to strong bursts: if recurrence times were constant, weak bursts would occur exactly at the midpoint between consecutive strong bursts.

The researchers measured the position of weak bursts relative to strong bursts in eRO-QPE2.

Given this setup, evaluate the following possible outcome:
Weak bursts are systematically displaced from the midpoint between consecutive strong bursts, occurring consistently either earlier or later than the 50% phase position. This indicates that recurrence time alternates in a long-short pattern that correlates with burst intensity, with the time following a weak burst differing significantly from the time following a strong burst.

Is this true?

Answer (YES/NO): YES